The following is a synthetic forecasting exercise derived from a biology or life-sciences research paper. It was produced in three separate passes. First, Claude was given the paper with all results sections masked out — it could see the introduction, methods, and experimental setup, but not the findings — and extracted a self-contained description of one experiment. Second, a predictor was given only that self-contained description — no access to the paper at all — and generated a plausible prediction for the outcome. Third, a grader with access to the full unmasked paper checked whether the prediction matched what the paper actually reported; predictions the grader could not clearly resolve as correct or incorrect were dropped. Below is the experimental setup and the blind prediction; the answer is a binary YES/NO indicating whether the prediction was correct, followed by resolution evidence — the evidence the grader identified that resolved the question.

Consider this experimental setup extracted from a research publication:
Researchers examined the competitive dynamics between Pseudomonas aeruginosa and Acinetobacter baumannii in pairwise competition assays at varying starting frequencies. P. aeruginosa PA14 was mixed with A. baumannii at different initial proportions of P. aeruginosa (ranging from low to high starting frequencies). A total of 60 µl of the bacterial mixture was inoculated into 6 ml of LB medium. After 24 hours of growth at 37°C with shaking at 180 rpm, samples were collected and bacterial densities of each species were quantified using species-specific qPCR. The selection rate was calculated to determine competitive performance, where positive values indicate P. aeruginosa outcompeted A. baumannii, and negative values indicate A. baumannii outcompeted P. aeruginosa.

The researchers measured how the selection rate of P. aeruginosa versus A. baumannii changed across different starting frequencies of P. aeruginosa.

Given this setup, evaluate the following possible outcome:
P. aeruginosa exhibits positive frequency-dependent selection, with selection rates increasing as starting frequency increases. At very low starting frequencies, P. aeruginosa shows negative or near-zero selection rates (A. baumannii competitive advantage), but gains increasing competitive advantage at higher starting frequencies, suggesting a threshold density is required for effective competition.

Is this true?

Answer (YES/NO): NO